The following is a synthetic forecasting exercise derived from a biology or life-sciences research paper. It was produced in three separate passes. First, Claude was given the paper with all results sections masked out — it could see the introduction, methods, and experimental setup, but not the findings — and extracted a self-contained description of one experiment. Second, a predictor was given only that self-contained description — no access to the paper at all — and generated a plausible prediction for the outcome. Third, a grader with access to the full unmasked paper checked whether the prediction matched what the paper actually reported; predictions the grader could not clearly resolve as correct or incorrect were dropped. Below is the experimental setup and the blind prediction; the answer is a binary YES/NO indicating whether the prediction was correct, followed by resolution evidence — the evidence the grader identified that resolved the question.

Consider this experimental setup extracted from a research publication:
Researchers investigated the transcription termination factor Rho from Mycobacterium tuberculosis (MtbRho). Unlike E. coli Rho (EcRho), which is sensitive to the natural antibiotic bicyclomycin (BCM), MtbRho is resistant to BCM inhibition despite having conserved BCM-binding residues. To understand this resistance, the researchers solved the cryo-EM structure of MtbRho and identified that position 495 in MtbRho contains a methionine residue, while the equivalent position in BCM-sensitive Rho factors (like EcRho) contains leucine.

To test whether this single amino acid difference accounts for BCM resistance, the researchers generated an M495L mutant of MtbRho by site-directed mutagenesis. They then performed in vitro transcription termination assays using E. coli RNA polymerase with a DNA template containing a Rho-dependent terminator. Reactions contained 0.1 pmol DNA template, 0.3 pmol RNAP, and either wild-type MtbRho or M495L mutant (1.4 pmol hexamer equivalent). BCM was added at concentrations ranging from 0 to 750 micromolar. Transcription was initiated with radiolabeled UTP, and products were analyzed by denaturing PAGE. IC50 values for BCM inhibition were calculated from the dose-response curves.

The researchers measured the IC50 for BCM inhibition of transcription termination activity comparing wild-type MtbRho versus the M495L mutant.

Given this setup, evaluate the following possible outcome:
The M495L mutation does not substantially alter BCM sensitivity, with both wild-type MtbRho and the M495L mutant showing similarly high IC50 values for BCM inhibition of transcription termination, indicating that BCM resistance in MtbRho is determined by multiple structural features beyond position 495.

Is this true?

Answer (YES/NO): NO